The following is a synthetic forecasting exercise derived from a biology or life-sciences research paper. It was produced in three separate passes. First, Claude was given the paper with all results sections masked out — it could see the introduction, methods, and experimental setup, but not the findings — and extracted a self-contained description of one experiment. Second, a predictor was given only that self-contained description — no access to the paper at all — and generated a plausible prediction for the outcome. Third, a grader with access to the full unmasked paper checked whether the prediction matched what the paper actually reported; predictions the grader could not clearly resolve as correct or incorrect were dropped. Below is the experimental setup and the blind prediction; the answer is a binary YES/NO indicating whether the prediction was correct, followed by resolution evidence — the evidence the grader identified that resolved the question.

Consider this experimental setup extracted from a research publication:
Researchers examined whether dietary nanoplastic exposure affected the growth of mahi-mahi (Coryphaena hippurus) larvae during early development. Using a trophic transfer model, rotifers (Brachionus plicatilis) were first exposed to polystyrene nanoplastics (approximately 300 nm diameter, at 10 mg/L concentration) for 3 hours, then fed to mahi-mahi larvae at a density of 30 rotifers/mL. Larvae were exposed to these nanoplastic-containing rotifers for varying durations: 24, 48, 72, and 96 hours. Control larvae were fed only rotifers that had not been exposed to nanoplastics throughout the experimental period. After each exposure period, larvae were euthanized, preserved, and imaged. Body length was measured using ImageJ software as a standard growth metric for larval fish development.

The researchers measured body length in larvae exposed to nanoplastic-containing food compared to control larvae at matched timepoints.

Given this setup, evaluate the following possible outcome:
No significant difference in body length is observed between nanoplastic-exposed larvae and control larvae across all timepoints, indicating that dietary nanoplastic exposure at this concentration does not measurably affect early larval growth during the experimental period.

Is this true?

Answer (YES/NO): YES